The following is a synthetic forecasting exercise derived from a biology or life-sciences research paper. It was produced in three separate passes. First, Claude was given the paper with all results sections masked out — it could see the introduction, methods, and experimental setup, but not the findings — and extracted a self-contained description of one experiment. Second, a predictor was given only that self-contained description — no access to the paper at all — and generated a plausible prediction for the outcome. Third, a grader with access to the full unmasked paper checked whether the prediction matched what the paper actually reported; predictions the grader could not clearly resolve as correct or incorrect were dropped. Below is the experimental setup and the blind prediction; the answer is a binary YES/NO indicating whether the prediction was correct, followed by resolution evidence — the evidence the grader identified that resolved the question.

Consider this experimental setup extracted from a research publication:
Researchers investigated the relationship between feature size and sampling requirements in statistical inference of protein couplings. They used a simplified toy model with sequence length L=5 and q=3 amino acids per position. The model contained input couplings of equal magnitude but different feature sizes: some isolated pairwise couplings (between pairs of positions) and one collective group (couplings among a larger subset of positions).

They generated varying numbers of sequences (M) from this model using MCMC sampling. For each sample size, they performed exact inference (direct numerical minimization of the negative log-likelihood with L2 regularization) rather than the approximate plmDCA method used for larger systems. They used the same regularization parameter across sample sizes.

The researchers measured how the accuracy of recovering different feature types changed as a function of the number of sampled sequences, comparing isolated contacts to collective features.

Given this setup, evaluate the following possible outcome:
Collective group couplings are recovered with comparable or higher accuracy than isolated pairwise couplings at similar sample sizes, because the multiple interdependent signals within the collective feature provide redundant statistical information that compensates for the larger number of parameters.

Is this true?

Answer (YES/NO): NO